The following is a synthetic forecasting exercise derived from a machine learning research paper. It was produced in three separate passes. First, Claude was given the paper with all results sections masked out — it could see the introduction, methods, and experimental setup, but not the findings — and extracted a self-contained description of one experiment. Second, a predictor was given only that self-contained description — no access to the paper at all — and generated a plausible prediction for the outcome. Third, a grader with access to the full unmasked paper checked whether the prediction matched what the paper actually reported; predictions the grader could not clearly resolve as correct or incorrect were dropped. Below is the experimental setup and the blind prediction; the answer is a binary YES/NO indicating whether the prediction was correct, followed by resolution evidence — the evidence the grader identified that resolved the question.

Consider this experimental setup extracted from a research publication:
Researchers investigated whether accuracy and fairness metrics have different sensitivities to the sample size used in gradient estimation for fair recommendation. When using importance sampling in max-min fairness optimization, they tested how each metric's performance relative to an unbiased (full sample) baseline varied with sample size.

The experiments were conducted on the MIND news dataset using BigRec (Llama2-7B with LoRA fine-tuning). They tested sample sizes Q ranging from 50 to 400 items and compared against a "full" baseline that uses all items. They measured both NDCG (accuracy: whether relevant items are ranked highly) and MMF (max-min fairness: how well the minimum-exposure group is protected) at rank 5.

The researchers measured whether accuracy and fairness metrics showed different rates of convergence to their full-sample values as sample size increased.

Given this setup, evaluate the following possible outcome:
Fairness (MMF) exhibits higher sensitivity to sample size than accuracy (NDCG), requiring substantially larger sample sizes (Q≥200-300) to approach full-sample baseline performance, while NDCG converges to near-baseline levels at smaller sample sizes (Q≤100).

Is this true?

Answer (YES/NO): NO